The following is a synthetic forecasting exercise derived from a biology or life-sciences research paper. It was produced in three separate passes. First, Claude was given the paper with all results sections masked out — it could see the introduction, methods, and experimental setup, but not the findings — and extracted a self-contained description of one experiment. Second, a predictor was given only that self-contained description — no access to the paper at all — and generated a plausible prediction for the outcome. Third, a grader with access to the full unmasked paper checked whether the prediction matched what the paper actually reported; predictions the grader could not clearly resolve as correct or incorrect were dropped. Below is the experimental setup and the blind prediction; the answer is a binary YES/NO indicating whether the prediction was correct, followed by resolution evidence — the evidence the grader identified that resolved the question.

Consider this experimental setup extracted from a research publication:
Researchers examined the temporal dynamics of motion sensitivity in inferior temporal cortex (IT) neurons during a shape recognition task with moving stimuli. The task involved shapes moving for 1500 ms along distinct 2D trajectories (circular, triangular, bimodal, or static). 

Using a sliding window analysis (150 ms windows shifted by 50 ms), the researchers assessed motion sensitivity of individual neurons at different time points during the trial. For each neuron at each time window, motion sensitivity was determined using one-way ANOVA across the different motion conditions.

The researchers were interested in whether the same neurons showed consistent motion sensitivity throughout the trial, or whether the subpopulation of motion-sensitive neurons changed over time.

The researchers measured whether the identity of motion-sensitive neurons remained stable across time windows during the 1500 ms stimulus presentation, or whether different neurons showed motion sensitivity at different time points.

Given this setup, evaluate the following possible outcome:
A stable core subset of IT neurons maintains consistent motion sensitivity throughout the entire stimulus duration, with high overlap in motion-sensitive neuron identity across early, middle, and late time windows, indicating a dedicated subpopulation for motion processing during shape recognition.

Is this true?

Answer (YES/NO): NO